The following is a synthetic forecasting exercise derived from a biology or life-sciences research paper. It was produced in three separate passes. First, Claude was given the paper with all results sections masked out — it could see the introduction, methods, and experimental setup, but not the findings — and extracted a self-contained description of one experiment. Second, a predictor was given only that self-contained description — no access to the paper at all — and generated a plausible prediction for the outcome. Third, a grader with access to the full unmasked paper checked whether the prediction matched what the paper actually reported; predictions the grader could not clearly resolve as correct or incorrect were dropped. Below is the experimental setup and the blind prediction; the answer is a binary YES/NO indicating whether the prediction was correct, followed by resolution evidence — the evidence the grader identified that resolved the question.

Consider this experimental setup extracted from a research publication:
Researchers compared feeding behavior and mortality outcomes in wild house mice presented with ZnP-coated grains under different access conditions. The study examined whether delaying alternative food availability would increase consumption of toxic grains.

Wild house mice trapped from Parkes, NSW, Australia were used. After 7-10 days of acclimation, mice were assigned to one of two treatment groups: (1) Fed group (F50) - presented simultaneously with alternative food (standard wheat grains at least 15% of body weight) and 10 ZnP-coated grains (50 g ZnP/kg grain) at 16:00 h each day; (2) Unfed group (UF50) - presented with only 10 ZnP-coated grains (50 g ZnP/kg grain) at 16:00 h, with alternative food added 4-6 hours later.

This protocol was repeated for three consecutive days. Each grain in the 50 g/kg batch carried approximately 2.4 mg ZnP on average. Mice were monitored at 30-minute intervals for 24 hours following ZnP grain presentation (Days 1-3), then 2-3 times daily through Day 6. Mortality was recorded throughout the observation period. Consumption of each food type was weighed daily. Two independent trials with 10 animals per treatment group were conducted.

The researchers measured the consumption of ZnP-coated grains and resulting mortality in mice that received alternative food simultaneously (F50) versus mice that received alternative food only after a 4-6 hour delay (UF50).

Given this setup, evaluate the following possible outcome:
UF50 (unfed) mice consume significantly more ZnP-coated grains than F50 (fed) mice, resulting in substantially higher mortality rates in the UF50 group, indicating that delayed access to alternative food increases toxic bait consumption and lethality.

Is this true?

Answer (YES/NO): NO